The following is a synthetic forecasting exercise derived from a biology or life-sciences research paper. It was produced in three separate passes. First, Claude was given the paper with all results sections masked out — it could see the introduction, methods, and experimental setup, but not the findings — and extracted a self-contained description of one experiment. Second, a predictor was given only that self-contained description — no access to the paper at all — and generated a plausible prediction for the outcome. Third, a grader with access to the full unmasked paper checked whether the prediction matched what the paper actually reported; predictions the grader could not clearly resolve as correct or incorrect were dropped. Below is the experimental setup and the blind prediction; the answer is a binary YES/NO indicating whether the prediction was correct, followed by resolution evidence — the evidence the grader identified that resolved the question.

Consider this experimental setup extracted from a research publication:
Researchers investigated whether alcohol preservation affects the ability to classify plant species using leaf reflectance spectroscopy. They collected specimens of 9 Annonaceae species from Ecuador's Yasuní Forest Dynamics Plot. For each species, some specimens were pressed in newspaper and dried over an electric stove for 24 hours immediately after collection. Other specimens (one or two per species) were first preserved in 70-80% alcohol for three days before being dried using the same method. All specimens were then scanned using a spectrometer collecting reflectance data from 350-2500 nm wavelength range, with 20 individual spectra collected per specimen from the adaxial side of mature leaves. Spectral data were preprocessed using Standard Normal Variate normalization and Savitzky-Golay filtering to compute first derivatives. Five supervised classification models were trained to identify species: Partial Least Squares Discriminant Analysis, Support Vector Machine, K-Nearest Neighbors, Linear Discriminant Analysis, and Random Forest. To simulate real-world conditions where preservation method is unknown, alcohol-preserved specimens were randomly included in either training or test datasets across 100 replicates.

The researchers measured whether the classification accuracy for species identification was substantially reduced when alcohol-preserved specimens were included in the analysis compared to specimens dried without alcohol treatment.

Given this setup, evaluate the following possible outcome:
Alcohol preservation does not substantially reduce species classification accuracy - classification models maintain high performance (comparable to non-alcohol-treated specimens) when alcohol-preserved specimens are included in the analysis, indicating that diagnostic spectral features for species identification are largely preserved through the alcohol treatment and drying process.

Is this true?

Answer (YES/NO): YES